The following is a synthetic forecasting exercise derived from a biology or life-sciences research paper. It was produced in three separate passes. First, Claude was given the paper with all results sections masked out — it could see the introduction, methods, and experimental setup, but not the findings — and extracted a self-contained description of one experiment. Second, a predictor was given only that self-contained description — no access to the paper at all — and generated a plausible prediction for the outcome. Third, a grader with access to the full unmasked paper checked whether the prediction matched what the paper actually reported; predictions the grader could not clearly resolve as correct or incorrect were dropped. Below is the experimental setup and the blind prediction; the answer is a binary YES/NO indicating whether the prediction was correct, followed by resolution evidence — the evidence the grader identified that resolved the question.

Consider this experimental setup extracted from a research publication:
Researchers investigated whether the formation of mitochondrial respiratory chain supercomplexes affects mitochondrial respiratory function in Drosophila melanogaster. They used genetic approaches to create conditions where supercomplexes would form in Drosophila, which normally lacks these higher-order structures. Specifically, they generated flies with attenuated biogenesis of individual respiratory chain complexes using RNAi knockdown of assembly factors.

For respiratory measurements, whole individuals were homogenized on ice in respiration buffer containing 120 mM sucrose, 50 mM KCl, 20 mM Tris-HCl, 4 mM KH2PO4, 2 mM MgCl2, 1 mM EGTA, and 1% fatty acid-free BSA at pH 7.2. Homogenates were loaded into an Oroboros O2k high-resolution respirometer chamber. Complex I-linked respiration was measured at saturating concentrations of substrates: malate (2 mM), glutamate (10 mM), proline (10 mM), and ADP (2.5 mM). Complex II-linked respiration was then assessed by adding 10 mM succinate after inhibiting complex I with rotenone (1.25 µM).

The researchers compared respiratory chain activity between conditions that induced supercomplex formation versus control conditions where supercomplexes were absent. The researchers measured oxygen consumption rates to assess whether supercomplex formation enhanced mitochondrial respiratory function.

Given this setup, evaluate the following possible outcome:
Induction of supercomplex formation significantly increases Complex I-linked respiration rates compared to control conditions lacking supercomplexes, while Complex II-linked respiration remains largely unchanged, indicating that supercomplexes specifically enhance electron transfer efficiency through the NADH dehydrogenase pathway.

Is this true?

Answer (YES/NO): NO